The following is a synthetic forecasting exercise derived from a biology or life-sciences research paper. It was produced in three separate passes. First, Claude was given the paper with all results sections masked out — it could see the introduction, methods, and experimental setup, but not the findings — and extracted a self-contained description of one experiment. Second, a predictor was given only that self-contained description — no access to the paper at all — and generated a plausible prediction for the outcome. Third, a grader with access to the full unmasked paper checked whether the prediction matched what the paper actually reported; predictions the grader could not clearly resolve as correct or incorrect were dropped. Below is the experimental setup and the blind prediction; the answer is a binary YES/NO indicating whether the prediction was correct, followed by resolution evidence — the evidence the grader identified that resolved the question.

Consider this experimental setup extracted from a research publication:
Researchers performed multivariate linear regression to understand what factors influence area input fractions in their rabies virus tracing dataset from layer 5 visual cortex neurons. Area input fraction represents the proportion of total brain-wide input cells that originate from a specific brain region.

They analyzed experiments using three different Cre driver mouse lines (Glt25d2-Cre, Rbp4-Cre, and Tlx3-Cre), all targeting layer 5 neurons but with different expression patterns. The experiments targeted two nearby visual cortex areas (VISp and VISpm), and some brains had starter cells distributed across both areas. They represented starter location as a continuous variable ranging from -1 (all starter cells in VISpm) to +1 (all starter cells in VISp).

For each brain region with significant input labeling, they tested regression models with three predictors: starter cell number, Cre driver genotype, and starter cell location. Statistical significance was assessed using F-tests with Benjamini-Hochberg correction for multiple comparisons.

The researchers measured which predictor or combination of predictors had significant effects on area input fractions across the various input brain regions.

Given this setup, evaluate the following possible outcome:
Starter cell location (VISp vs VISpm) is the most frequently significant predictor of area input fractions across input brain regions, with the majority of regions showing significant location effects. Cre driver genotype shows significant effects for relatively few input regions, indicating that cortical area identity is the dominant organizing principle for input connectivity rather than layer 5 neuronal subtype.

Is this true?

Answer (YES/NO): NO